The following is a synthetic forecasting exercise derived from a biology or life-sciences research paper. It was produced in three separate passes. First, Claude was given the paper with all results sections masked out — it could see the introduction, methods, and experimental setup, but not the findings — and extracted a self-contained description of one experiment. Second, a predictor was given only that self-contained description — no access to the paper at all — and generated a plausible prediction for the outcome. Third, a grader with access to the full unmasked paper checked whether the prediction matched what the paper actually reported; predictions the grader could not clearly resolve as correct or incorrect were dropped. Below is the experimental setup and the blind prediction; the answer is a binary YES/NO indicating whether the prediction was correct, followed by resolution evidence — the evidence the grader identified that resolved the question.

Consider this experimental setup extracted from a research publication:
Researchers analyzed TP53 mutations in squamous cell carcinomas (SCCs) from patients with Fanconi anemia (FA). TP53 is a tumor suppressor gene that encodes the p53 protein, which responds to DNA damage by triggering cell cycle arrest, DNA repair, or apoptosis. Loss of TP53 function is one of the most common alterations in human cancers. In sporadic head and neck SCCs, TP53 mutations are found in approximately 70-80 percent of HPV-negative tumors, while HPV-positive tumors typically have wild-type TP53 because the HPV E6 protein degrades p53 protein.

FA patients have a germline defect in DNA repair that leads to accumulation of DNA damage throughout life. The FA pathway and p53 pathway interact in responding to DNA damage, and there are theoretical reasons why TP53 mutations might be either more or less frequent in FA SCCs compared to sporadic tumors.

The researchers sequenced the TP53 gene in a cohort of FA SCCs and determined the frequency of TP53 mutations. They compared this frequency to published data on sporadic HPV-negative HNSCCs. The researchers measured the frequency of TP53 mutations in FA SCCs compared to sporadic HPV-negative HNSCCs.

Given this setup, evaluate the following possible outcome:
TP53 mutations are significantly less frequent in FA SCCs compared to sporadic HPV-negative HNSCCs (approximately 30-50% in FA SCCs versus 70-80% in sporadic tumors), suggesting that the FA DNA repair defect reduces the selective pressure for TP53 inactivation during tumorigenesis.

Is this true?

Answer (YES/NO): NO